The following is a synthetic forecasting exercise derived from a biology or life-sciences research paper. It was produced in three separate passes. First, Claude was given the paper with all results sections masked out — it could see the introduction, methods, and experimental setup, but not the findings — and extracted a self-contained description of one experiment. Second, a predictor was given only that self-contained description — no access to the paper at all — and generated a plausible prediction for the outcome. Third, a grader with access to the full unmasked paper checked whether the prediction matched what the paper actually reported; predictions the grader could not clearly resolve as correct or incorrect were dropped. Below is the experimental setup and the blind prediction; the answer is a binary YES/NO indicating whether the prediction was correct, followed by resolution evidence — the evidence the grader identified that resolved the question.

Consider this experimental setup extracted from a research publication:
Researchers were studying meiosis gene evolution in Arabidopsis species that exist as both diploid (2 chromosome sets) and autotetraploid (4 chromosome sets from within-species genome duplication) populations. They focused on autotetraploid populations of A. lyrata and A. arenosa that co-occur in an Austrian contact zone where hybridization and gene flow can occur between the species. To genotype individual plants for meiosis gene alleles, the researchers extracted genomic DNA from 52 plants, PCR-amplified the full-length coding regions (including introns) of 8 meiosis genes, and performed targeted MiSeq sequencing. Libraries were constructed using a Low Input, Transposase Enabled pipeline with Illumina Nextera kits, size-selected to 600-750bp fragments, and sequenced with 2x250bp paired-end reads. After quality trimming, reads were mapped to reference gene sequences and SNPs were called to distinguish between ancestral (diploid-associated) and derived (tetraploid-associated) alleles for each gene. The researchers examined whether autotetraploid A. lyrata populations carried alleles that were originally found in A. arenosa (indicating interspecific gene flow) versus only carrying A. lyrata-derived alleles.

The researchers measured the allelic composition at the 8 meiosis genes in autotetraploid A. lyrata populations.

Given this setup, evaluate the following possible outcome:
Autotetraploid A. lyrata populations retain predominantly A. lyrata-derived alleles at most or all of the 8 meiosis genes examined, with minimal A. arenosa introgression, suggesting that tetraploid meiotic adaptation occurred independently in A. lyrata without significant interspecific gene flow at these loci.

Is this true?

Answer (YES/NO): NO